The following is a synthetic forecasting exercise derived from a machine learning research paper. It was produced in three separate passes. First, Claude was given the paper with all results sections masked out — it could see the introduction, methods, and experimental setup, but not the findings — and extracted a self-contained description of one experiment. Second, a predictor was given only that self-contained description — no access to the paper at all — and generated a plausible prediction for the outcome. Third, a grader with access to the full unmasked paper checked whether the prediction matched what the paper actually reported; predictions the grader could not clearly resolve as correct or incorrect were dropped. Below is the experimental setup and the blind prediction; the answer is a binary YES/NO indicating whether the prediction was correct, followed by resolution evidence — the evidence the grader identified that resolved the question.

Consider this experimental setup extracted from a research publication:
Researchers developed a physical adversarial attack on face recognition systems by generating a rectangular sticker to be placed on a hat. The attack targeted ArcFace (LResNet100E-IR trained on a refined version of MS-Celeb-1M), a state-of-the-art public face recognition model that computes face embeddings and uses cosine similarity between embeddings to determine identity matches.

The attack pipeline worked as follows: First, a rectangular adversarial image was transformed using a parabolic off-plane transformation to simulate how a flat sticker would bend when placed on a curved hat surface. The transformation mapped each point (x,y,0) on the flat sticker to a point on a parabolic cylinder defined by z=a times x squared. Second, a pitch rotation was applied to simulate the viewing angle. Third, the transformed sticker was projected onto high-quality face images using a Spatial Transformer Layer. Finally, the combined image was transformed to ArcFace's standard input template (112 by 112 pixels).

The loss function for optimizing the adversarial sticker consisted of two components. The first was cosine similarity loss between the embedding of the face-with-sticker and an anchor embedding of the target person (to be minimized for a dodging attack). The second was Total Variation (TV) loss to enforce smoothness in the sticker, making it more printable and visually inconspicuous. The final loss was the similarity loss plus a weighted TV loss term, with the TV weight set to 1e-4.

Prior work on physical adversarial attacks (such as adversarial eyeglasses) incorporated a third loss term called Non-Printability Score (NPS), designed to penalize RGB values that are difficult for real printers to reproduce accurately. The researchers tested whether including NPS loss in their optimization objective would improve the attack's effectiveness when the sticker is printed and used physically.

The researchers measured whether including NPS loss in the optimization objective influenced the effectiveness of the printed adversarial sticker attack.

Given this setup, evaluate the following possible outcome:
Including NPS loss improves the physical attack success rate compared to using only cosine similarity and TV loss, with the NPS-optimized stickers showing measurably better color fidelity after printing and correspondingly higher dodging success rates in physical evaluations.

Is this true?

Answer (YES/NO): NO